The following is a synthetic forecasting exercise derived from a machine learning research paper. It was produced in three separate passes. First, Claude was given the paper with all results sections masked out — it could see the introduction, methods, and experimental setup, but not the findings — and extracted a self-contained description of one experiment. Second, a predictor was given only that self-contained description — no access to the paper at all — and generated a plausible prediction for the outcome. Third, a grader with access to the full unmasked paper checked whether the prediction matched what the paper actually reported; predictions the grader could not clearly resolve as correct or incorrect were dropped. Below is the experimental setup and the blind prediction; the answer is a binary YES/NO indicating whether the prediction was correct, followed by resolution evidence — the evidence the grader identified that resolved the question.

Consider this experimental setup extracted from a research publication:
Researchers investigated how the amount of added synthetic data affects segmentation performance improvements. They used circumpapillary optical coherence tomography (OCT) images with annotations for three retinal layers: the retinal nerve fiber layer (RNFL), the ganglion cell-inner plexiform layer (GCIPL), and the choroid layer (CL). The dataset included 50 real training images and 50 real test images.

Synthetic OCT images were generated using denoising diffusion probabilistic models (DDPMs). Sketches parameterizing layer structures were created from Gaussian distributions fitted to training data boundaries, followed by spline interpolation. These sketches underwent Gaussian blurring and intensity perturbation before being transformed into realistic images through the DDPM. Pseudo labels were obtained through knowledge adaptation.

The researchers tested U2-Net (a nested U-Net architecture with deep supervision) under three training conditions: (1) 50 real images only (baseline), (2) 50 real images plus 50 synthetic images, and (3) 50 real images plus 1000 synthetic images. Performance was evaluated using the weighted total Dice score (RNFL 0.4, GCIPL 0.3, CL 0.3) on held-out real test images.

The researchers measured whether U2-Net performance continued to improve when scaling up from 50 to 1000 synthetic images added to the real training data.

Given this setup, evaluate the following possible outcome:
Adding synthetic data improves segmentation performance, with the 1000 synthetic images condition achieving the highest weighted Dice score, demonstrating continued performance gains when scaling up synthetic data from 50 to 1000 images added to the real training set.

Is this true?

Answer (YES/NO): NO